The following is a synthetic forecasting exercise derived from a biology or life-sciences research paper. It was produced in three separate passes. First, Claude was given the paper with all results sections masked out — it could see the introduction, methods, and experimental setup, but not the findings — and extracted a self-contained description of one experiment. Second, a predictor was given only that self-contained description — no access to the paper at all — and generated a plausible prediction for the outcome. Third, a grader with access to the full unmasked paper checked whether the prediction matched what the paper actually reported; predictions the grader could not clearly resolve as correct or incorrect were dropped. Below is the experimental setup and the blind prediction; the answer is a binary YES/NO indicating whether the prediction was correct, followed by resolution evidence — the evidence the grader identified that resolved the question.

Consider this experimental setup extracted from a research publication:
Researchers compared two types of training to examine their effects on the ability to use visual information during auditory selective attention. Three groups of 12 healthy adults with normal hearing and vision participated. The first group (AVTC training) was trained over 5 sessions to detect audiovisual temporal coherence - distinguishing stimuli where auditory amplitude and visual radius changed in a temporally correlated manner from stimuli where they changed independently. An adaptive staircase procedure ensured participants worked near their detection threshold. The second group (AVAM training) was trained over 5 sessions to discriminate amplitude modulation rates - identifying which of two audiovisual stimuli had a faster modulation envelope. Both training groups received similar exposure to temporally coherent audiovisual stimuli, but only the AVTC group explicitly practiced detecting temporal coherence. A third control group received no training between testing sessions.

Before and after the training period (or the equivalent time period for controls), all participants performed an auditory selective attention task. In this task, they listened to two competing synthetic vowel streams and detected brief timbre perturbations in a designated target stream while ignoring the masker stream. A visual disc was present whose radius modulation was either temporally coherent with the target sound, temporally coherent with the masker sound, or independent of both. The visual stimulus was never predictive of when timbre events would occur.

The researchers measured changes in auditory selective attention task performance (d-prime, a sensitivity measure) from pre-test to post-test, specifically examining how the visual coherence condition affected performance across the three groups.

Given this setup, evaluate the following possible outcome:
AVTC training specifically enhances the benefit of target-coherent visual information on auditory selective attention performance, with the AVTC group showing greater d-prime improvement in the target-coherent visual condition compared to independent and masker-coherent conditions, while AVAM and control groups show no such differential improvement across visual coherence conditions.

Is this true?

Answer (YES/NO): NO